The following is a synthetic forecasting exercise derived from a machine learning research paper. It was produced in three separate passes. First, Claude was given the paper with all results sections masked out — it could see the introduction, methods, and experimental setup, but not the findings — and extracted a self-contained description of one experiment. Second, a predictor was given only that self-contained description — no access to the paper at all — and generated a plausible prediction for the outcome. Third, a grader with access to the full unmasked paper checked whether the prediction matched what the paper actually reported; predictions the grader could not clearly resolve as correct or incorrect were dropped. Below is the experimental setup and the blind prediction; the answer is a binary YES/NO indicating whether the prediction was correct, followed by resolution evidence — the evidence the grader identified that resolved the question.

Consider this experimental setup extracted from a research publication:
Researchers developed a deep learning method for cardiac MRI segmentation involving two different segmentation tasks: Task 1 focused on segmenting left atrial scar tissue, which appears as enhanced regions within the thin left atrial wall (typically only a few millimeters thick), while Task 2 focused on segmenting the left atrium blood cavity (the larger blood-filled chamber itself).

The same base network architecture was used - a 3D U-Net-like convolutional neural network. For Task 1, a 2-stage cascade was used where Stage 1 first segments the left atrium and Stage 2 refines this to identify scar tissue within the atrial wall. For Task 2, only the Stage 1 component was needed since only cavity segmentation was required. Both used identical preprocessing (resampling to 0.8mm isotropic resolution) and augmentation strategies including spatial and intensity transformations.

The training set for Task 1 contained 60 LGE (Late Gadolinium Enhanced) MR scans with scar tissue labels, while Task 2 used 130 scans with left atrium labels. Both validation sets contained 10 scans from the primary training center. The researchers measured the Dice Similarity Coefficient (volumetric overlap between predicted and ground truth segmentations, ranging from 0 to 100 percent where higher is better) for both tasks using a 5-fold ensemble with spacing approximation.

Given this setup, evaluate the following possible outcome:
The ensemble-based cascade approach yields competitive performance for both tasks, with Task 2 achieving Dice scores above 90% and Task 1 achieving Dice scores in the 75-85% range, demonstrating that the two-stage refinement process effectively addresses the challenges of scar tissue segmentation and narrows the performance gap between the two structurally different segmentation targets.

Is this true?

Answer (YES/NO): NO